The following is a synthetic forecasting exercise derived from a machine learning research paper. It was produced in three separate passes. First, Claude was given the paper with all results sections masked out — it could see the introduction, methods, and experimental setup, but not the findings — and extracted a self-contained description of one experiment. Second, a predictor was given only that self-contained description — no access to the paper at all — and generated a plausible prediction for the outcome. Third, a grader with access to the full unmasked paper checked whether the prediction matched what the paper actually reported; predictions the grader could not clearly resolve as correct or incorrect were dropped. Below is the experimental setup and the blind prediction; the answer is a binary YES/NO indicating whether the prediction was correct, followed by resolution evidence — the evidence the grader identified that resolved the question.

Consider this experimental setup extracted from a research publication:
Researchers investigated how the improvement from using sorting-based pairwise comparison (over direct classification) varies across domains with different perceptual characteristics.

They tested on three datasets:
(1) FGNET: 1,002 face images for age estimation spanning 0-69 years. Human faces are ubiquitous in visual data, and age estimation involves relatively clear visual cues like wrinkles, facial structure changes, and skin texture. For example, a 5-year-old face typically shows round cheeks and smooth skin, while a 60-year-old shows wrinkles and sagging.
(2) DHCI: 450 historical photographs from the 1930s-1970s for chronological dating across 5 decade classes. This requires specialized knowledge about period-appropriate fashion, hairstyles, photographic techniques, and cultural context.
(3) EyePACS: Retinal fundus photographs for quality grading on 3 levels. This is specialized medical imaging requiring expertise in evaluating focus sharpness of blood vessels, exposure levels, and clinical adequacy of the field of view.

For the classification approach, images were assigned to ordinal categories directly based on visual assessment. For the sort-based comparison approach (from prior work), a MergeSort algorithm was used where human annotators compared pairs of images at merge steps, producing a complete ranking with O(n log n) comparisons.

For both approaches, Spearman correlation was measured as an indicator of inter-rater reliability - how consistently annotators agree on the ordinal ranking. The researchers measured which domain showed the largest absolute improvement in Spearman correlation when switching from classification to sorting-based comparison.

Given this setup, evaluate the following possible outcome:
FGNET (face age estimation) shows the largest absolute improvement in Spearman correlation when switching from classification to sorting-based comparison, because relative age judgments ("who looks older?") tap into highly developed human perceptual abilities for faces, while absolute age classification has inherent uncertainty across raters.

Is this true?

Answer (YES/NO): NO